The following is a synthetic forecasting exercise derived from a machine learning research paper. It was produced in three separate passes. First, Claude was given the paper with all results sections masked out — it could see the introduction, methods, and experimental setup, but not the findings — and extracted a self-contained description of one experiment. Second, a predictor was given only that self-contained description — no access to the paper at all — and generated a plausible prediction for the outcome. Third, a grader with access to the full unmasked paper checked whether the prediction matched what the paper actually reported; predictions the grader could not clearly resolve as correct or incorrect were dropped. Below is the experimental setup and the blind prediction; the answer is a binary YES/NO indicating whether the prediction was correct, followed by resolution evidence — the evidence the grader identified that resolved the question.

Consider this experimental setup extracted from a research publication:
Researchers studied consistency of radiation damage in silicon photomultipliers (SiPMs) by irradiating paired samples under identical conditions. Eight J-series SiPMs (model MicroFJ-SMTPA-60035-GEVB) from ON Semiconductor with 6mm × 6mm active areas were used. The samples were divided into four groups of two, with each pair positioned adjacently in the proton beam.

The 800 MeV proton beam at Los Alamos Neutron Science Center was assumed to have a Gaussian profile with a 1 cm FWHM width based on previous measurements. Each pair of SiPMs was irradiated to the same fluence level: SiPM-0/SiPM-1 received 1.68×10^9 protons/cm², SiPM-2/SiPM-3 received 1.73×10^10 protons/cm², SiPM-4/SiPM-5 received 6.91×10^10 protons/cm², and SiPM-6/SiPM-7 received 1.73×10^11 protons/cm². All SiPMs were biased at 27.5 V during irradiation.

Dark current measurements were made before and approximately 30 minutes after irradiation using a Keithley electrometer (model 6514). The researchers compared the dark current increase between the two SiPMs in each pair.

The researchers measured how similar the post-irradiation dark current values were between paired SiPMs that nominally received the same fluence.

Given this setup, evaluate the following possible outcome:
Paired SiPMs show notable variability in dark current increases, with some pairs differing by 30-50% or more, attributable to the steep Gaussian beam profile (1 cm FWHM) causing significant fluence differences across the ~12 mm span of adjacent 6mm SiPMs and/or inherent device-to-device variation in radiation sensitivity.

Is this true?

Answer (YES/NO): YES